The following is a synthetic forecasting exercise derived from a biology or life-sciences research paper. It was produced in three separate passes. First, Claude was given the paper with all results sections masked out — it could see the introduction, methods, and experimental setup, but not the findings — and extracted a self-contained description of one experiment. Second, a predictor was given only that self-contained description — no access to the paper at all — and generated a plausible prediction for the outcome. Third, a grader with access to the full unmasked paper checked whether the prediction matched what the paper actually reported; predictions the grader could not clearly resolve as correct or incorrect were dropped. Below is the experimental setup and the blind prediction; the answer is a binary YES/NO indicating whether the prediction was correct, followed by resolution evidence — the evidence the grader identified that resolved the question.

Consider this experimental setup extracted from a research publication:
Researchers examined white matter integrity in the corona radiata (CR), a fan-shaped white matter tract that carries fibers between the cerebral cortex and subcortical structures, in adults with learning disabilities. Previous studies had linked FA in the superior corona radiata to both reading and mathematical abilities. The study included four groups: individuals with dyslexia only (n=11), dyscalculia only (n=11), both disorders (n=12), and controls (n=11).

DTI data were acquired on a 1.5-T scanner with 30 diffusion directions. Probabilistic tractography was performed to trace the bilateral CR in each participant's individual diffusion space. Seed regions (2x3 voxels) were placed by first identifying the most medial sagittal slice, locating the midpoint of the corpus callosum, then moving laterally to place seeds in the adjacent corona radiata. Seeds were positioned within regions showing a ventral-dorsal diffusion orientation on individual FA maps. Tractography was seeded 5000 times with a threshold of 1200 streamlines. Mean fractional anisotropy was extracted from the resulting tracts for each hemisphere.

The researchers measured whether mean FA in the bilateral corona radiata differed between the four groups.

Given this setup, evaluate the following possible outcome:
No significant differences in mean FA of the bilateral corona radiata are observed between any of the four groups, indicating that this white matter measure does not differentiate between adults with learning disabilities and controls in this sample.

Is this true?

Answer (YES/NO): YES